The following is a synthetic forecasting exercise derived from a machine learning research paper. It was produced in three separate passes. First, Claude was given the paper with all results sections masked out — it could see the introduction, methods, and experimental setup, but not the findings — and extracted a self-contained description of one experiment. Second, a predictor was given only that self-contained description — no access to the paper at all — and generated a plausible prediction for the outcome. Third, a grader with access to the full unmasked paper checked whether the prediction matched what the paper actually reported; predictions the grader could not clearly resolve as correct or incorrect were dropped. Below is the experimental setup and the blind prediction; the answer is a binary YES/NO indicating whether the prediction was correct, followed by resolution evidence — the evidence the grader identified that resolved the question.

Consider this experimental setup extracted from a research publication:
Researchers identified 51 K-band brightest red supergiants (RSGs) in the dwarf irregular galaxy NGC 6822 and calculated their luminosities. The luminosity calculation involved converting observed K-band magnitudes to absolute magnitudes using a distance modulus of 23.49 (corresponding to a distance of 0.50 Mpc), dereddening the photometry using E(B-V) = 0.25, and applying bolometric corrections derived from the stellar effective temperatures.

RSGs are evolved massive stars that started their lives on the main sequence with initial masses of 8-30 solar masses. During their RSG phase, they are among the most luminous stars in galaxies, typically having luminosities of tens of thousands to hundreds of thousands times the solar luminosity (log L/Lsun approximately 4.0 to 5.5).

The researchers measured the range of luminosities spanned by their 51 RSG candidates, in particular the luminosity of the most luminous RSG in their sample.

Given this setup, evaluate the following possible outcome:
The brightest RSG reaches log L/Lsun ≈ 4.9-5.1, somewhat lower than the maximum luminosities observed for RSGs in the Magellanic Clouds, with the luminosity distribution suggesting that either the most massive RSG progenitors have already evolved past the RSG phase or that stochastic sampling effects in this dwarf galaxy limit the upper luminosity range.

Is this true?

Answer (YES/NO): NO